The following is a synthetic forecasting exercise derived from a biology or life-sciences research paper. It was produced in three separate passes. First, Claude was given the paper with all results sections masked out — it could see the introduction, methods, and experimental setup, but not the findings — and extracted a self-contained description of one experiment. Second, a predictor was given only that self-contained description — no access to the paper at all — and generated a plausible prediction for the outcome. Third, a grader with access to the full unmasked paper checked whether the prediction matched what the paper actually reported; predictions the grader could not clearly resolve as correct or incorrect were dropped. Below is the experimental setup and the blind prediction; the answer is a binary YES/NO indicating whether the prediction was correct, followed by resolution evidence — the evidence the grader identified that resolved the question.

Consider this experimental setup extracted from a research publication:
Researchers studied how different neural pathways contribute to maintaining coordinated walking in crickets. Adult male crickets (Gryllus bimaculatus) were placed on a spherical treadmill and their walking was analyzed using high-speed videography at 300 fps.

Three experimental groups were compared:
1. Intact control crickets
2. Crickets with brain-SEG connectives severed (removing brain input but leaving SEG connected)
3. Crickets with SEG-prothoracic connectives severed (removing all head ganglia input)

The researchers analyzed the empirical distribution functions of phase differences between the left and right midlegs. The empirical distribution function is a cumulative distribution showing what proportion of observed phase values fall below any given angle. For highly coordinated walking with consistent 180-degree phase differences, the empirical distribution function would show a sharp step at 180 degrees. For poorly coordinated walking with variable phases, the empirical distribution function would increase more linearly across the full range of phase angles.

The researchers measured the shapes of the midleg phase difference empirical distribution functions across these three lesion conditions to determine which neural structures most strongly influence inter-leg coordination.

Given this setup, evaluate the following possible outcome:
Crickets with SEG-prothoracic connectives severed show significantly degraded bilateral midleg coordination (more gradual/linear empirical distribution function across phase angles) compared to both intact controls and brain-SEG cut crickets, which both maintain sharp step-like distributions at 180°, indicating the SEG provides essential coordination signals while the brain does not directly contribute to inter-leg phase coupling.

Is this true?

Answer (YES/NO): NO